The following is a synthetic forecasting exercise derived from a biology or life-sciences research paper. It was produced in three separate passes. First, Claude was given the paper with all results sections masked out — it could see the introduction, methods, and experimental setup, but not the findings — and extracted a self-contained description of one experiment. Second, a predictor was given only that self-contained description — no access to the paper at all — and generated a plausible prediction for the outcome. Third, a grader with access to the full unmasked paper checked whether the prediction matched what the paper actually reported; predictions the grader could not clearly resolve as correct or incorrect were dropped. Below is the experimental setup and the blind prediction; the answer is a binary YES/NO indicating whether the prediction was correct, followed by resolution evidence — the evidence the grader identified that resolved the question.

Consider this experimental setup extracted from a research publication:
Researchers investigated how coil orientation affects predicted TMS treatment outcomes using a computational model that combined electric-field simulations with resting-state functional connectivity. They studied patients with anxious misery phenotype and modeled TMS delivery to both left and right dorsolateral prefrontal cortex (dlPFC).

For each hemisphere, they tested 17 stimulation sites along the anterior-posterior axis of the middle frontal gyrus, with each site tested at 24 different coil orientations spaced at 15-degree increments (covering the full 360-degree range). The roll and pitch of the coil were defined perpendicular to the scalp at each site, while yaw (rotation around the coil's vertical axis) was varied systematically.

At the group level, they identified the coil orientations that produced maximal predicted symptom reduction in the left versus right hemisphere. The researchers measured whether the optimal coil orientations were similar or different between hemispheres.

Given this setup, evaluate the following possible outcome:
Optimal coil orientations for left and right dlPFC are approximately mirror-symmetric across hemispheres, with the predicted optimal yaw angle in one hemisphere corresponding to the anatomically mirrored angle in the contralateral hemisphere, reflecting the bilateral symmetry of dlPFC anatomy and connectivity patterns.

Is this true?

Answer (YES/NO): NO